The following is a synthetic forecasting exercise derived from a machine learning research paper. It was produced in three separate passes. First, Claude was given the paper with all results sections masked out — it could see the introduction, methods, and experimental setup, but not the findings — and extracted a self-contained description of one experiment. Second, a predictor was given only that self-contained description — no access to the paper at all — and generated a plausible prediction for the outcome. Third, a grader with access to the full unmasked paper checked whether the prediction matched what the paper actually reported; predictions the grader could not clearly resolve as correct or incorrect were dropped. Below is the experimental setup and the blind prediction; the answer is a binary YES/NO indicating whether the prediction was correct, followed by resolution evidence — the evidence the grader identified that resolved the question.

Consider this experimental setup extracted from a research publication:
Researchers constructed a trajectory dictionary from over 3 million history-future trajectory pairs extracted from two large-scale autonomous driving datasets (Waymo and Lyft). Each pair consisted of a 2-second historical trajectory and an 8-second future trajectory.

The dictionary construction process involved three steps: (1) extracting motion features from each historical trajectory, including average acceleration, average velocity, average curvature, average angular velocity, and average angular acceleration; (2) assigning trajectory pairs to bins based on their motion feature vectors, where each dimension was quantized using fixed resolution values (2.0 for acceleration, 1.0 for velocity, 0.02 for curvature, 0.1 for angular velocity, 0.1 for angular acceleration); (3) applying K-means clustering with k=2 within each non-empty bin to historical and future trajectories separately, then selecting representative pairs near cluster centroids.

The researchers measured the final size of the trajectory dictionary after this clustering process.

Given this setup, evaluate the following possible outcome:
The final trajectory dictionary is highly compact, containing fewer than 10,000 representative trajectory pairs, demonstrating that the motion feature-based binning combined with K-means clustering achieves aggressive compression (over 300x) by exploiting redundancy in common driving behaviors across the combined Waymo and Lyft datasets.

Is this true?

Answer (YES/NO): YES